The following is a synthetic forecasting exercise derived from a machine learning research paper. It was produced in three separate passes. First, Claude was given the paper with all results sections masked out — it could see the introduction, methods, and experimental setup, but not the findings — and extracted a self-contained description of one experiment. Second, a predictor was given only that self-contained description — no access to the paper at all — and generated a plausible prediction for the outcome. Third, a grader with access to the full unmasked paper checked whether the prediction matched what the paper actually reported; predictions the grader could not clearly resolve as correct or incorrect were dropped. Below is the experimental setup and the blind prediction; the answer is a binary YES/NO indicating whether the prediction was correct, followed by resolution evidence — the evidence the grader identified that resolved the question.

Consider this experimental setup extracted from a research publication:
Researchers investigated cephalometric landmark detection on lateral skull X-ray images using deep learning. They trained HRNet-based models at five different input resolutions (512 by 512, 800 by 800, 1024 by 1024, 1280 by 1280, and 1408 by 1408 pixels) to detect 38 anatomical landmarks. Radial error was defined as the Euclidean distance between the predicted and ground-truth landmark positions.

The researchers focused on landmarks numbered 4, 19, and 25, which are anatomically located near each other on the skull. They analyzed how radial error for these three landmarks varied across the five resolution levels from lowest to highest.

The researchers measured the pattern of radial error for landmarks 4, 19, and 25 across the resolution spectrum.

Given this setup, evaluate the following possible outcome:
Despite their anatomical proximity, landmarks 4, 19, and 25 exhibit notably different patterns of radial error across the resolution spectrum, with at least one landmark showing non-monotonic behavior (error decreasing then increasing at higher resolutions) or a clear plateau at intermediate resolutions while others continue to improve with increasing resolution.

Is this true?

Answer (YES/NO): NO